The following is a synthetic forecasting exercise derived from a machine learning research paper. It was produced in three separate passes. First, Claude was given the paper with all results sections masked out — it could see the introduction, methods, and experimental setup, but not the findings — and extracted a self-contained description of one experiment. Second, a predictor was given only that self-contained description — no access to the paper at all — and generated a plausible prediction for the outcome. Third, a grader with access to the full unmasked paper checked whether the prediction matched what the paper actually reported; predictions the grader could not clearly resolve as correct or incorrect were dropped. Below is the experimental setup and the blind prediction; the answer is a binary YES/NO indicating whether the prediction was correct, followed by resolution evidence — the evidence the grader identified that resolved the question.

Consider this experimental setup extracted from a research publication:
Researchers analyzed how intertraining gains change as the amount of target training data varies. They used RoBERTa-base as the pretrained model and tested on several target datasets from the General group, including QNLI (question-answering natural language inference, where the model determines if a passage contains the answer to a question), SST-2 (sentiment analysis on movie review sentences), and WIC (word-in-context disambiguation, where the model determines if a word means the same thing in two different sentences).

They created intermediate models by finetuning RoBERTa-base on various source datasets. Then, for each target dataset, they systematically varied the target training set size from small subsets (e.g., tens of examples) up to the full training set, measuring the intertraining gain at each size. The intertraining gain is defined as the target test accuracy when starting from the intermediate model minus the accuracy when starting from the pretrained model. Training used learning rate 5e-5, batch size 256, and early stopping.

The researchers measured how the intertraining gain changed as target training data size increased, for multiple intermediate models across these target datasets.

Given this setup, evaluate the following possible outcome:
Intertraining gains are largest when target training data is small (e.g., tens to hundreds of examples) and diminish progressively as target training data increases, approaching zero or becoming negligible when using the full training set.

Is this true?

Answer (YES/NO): NO